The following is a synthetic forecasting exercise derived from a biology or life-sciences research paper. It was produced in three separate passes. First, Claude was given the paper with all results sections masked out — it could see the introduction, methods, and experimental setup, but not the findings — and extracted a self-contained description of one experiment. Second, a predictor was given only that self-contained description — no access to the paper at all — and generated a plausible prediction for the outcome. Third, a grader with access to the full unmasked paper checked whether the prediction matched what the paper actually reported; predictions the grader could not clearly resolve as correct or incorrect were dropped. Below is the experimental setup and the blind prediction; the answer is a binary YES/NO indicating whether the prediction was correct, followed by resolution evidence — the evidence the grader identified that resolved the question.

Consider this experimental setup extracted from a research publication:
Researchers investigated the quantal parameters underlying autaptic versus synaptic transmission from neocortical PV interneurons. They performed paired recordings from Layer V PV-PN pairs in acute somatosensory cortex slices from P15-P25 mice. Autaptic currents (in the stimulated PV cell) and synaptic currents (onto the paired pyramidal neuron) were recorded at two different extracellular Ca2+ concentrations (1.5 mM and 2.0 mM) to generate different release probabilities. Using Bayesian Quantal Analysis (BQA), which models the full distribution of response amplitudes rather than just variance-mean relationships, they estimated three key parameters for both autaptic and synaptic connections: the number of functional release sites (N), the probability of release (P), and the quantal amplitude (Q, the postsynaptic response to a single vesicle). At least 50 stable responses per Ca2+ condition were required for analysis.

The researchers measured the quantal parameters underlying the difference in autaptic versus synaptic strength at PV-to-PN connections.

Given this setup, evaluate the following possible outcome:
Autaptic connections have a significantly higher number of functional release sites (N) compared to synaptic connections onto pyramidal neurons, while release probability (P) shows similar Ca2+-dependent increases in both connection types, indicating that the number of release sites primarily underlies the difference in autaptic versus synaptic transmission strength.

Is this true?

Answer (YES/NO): NO